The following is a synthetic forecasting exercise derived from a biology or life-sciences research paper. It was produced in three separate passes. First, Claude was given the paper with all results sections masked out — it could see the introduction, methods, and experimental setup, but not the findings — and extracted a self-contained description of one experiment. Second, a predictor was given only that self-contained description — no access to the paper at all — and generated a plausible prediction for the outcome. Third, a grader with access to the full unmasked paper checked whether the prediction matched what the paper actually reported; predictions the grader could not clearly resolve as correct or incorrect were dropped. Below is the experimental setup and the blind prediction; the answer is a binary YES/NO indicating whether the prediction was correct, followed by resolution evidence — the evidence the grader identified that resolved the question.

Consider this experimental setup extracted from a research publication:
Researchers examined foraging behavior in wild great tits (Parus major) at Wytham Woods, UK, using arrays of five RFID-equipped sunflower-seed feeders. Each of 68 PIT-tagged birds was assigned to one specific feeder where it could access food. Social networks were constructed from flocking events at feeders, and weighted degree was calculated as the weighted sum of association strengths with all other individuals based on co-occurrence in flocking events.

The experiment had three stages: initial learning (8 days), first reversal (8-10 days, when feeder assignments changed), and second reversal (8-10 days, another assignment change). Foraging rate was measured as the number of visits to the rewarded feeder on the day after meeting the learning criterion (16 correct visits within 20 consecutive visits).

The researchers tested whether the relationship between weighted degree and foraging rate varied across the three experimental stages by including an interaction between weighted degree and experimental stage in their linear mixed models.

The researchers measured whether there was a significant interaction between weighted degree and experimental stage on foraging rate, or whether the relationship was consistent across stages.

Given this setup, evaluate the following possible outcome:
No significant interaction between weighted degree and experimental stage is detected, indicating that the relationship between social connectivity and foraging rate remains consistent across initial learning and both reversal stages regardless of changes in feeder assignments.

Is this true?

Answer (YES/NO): YES